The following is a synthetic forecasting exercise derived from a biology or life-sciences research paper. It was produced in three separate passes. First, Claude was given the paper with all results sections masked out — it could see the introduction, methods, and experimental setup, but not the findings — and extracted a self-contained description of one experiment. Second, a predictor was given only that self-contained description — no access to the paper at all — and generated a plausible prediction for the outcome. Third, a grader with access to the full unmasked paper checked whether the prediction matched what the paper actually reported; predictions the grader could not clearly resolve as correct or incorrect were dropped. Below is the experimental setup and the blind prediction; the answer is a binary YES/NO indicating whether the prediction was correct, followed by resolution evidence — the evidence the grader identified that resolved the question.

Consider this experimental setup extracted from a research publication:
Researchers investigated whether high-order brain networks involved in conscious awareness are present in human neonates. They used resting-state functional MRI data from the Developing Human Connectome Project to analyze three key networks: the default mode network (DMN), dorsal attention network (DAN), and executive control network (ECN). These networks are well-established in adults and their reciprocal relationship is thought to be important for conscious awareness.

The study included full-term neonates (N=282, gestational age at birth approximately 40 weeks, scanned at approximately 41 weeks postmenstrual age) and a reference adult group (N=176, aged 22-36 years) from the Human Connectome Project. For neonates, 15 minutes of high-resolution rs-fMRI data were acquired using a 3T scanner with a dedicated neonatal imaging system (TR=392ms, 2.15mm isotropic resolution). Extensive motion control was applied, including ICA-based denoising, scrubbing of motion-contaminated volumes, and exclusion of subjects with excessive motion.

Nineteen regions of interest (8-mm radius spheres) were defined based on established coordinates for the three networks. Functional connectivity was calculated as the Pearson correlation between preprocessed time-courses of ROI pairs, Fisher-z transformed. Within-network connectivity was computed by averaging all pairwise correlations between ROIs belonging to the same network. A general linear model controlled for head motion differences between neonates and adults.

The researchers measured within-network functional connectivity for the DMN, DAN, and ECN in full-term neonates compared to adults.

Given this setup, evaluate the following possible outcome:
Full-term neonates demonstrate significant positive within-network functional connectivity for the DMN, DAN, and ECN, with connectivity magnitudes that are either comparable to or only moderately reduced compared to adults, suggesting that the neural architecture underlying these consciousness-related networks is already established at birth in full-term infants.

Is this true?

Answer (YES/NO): NO